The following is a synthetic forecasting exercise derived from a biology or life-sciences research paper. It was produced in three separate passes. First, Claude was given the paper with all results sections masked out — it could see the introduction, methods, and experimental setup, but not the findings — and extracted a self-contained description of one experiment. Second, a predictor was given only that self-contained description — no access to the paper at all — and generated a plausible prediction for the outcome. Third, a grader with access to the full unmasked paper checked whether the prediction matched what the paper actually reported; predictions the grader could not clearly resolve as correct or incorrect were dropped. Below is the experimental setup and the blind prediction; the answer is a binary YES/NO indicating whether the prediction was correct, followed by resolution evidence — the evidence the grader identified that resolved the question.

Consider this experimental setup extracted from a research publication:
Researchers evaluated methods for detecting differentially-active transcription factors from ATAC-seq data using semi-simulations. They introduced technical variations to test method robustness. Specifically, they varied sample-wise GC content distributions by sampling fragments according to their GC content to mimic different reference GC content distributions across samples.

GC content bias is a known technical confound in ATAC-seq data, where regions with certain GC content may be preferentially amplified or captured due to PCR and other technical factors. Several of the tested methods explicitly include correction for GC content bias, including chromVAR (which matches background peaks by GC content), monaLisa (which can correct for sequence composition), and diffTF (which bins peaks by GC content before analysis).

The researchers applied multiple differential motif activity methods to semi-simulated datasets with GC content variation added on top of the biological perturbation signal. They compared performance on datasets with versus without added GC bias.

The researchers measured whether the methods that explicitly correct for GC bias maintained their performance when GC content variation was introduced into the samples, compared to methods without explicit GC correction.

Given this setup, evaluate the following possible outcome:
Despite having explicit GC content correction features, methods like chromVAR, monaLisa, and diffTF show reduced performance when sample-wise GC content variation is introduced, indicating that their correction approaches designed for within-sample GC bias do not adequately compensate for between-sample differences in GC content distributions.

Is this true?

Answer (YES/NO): NO